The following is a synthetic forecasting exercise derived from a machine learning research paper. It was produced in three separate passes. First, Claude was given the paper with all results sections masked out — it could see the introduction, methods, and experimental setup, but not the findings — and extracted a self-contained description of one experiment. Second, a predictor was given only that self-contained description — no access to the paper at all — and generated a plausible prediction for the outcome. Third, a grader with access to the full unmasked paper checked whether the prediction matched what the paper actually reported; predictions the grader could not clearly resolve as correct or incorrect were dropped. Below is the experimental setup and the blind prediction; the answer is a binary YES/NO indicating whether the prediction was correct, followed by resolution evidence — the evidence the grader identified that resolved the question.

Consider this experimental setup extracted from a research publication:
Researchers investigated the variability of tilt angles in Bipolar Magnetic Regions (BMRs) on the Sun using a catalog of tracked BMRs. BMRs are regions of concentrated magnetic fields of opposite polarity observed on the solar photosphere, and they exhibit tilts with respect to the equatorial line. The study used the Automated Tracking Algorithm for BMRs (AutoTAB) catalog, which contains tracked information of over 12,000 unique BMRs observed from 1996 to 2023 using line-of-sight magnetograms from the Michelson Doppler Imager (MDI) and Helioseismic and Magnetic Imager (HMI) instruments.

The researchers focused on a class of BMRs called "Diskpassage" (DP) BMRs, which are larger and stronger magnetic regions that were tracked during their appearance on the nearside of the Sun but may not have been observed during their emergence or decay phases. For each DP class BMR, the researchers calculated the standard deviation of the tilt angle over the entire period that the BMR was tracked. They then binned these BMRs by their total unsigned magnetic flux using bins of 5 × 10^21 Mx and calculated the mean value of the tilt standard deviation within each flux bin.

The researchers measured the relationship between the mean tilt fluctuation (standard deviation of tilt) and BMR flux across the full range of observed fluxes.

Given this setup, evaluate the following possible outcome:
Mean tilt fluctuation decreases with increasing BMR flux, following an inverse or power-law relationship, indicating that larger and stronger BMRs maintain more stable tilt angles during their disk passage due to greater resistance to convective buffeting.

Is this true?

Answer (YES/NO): NO